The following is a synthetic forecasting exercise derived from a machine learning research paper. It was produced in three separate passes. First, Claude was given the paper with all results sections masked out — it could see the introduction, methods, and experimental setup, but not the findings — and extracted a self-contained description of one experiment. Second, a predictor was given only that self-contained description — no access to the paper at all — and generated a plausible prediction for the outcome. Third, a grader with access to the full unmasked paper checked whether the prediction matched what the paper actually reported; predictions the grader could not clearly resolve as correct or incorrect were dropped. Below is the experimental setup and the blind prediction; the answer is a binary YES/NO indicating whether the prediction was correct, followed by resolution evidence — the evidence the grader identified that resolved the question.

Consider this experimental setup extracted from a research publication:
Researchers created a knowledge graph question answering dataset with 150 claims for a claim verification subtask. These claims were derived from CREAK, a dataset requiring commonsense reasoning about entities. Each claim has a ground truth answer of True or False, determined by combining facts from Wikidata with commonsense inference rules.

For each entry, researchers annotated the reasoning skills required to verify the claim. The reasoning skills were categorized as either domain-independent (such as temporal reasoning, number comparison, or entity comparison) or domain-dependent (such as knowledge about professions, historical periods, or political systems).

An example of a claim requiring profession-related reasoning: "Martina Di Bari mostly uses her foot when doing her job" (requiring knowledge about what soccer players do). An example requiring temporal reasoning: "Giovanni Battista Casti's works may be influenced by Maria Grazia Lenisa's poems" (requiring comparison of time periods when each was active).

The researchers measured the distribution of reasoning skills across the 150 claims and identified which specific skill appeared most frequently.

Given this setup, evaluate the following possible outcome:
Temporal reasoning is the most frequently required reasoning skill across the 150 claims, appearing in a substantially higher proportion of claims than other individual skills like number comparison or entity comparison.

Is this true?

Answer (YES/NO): NO